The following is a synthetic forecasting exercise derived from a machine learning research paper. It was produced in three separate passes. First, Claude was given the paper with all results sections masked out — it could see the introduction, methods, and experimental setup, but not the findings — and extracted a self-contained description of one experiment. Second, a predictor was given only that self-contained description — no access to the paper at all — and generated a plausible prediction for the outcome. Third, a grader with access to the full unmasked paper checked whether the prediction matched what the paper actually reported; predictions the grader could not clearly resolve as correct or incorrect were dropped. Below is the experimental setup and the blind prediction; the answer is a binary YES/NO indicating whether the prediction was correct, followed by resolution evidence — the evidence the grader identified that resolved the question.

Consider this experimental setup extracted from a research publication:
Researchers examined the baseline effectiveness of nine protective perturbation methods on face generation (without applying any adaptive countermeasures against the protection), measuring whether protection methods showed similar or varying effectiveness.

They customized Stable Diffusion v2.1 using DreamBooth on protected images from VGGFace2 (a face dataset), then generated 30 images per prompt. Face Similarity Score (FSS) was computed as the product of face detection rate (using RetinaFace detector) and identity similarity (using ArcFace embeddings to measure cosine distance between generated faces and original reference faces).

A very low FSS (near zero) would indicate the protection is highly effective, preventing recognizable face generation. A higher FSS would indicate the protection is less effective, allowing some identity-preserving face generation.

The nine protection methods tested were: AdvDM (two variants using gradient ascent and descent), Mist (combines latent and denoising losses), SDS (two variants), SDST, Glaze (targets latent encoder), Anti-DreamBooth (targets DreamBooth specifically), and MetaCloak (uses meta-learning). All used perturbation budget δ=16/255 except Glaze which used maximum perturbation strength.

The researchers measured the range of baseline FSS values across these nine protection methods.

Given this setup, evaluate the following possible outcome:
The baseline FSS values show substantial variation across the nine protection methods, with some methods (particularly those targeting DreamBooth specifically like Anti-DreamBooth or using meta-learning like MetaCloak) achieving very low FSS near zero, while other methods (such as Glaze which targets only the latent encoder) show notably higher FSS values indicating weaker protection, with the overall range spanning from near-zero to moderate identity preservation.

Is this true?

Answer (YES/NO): NO